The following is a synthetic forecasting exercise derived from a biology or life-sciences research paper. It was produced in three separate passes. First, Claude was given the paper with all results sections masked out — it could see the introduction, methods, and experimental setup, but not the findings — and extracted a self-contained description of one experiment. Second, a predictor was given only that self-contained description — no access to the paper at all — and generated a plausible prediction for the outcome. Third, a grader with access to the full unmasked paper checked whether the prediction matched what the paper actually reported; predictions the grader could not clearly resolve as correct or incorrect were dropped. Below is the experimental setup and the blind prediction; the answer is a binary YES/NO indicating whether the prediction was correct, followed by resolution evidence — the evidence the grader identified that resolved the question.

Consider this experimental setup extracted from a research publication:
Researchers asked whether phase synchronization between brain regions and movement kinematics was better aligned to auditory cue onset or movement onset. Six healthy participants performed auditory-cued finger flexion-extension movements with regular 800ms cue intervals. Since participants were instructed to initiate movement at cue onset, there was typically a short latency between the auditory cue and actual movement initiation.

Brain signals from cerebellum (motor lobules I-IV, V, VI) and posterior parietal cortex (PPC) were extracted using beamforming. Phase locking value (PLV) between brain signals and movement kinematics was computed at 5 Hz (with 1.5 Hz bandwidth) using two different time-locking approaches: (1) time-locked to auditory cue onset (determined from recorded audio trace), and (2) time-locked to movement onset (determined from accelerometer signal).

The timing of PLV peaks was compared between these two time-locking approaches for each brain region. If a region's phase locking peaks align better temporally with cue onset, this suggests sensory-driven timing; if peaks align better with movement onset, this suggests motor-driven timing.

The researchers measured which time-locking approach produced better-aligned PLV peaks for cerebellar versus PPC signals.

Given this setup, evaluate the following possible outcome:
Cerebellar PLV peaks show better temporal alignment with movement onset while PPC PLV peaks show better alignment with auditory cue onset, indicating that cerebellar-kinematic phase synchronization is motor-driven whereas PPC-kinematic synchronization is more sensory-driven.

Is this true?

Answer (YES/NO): NO